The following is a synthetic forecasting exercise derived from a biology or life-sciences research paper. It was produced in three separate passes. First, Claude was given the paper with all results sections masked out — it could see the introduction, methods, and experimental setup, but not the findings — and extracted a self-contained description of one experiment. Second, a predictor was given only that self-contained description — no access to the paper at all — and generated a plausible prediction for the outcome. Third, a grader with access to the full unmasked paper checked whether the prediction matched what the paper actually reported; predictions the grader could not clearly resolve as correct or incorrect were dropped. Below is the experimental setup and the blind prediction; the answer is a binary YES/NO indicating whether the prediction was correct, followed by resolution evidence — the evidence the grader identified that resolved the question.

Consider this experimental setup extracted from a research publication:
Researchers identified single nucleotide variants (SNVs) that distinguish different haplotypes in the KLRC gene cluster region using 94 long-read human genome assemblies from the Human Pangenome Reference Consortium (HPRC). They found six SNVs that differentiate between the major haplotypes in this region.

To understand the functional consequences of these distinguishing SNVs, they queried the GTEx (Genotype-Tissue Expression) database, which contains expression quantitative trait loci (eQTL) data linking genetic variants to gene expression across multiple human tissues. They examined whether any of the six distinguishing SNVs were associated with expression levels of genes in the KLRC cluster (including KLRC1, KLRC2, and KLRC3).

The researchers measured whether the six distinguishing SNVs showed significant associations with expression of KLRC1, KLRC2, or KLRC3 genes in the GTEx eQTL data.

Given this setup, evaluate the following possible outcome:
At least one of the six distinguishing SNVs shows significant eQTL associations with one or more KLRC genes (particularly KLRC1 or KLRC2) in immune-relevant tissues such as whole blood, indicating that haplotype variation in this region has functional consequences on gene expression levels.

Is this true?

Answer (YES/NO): YES